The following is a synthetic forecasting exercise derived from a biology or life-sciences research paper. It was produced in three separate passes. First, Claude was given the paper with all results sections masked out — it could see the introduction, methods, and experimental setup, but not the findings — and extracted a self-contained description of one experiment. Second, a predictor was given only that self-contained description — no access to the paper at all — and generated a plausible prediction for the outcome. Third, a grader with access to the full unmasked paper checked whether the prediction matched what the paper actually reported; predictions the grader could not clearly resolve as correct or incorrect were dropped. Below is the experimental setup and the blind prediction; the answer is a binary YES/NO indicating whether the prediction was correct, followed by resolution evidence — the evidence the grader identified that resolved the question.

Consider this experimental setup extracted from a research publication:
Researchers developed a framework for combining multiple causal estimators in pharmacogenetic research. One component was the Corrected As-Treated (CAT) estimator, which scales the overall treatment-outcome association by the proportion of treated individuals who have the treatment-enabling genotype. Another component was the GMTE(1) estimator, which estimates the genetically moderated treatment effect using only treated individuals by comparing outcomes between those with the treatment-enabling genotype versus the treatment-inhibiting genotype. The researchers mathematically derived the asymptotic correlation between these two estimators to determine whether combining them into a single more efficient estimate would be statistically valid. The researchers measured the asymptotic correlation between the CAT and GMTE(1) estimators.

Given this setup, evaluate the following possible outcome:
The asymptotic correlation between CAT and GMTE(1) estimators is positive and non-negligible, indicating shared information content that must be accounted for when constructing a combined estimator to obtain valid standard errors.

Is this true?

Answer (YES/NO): NO